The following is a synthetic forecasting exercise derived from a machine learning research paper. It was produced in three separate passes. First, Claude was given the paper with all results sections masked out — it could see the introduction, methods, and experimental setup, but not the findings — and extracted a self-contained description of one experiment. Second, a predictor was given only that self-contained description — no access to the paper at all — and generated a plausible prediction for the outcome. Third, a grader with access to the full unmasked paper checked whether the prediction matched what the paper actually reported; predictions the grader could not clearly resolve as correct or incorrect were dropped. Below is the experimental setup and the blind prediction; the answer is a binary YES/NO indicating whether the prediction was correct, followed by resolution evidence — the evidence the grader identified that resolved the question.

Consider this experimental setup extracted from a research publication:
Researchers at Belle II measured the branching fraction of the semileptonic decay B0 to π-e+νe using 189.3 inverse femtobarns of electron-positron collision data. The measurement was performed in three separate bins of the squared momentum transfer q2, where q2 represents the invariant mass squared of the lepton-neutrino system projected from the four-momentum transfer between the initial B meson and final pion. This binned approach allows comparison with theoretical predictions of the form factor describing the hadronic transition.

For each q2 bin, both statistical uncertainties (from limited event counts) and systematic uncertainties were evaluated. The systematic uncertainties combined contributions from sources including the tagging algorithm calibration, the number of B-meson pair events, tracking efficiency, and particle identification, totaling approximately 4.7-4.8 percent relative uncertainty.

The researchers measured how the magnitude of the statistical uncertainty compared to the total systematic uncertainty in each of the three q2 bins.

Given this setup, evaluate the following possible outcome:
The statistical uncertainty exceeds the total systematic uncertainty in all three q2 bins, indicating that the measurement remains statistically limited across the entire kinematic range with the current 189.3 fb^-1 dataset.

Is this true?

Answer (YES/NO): YES